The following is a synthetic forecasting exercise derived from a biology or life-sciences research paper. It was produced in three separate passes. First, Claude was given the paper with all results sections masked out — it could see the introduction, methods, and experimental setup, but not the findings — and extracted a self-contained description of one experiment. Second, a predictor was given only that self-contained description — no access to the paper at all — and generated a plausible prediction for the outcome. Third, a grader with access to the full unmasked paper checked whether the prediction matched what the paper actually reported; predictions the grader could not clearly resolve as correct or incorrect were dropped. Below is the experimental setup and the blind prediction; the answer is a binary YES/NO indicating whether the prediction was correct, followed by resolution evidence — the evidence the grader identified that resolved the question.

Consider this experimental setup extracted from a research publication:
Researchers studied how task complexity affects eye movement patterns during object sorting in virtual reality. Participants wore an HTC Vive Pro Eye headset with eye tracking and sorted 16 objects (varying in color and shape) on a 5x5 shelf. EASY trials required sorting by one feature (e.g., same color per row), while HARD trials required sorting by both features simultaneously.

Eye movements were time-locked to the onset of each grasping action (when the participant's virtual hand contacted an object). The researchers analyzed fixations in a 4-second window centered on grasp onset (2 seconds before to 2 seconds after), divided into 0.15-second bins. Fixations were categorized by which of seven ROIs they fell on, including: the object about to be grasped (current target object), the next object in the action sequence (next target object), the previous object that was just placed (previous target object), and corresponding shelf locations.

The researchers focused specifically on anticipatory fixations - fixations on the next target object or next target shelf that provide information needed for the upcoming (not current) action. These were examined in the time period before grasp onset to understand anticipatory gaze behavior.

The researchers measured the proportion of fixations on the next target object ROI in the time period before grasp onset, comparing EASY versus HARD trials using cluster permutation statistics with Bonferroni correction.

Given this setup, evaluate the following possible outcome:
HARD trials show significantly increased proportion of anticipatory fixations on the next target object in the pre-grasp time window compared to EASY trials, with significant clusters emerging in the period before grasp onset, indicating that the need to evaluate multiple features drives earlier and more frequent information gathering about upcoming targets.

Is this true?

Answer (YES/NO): YES